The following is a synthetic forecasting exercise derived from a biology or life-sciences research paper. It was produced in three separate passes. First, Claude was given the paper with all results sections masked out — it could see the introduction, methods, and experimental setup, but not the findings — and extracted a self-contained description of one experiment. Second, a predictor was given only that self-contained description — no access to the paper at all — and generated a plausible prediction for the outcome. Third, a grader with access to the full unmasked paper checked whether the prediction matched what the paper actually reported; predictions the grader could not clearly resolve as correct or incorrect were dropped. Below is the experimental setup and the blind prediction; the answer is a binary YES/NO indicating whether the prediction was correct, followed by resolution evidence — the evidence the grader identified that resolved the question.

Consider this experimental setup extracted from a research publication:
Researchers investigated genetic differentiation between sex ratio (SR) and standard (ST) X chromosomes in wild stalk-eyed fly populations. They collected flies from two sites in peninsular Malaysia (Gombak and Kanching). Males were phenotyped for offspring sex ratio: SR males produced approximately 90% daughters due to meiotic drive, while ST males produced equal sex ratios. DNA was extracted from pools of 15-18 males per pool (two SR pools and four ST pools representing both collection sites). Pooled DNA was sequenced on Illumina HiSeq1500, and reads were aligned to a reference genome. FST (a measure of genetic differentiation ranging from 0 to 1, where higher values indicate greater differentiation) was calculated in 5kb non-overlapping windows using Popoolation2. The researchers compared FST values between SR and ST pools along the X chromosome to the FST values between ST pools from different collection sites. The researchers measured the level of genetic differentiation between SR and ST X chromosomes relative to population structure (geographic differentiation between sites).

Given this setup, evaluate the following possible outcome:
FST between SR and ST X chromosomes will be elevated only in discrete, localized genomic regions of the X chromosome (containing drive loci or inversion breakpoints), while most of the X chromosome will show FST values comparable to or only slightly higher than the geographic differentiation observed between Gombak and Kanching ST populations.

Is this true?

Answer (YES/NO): NO